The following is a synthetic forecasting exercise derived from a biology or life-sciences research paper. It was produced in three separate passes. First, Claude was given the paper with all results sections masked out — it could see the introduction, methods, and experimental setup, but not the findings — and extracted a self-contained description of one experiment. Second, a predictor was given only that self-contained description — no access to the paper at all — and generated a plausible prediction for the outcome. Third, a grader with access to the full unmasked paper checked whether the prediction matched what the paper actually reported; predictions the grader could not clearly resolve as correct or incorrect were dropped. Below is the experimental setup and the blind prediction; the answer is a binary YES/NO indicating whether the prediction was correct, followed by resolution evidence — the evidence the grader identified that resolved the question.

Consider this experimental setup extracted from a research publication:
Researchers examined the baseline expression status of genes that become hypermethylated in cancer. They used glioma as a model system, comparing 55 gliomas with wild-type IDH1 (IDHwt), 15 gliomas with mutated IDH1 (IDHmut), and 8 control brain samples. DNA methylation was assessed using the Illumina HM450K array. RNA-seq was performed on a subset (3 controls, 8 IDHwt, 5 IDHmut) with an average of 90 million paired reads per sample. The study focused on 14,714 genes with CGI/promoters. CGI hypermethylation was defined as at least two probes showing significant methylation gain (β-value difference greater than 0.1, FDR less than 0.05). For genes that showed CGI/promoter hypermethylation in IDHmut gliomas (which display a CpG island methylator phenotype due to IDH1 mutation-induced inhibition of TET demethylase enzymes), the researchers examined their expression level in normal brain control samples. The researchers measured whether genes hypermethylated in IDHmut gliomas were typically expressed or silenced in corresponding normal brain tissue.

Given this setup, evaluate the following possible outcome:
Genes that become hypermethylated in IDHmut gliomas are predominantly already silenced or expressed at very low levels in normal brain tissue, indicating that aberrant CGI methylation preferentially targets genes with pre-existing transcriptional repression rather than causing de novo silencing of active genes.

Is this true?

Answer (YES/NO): YES